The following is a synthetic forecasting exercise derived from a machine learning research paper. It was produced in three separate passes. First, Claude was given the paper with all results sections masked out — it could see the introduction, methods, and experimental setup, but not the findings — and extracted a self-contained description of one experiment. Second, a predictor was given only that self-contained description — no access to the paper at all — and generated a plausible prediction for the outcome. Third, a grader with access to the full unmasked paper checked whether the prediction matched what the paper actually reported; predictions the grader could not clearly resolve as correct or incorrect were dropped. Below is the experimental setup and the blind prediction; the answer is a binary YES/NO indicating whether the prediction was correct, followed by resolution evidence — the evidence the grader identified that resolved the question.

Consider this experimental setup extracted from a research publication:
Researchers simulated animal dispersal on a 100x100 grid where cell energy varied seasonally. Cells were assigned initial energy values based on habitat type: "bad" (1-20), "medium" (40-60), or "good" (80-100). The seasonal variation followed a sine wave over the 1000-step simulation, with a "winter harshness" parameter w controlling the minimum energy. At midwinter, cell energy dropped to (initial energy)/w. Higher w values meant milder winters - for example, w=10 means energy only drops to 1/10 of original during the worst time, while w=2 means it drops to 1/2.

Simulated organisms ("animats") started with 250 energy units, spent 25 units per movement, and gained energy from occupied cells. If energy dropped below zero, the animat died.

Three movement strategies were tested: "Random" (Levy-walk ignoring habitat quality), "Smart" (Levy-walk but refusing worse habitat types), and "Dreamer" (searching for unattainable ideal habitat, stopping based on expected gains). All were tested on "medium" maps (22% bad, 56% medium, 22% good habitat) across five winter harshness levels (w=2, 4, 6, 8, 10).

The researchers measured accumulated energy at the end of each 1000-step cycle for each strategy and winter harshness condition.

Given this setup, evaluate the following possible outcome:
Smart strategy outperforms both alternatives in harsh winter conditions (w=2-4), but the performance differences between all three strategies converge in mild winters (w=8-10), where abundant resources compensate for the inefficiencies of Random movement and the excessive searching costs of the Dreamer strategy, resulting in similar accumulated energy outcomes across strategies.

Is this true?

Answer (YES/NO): NO